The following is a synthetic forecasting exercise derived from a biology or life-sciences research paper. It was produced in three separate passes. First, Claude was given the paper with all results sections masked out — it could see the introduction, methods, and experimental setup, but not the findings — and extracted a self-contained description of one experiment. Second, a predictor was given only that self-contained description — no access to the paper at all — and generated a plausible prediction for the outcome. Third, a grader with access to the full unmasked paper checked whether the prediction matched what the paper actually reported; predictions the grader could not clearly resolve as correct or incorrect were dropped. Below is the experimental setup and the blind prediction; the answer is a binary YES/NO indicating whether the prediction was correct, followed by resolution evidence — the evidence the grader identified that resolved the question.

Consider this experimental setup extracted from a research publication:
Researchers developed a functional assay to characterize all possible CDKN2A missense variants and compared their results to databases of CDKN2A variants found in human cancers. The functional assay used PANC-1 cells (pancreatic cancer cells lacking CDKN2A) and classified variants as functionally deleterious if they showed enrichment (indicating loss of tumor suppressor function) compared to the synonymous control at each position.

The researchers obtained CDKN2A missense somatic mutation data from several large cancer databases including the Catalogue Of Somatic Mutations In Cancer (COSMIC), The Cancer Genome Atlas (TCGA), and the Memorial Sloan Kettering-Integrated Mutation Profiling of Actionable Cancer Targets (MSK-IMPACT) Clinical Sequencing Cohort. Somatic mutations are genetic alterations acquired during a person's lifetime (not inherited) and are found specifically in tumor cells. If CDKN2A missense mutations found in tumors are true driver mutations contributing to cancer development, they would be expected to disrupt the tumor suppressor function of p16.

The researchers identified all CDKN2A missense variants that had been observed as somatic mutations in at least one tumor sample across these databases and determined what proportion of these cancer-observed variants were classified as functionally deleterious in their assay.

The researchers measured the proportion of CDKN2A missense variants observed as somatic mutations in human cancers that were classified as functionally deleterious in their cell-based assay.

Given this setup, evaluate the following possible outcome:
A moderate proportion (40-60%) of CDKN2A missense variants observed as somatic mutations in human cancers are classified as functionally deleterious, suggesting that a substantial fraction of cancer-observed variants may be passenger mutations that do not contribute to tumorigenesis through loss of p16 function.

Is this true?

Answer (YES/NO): NO